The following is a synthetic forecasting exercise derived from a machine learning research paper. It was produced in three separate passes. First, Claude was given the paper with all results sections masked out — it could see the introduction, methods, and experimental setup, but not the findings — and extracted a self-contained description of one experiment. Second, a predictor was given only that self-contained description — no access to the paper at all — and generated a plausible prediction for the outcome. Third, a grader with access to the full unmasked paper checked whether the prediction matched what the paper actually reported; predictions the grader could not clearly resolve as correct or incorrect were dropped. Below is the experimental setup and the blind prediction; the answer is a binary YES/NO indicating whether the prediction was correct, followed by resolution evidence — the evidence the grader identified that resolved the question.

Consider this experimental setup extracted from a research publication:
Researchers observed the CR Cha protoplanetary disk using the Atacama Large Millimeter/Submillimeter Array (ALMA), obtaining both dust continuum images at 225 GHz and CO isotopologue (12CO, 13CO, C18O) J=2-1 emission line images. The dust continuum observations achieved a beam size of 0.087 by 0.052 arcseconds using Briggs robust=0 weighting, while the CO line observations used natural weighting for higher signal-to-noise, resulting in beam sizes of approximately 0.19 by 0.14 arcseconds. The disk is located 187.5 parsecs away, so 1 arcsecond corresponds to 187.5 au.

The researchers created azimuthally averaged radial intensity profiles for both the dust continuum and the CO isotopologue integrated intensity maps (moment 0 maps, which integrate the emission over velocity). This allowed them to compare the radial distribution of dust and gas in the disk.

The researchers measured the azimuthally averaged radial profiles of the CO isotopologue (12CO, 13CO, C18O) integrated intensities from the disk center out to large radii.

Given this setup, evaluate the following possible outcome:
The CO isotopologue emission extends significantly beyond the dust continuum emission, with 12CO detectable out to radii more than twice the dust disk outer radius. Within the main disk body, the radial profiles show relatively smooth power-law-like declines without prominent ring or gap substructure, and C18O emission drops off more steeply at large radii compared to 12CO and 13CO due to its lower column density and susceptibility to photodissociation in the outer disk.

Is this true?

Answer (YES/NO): NO